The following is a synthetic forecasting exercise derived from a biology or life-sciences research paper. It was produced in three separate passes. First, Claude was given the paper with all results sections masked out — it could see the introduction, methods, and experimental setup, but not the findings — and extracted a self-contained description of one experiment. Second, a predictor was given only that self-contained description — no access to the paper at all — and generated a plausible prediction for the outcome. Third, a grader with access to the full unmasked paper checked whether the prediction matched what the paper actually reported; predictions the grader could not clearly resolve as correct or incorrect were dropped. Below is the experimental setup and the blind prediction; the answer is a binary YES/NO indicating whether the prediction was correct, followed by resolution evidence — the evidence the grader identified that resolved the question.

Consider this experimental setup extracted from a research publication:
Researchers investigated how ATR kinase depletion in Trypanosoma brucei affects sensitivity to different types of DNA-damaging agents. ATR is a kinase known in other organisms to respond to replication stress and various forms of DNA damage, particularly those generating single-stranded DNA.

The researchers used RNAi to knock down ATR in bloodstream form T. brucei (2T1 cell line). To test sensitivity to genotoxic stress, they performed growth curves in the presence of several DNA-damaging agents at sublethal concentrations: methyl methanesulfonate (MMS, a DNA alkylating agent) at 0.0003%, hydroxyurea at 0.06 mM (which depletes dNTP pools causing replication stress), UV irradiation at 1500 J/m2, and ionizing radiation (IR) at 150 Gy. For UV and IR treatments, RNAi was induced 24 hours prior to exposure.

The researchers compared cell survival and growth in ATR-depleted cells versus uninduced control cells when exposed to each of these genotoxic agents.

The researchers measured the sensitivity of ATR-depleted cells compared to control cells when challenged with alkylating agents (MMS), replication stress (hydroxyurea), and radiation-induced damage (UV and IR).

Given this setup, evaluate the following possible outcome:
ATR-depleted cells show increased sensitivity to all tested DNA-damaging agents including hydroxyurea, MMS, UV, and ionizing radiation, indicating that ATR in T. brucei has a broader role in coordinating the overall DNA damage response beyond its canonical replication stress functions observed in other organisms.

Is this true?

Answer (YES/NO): YES